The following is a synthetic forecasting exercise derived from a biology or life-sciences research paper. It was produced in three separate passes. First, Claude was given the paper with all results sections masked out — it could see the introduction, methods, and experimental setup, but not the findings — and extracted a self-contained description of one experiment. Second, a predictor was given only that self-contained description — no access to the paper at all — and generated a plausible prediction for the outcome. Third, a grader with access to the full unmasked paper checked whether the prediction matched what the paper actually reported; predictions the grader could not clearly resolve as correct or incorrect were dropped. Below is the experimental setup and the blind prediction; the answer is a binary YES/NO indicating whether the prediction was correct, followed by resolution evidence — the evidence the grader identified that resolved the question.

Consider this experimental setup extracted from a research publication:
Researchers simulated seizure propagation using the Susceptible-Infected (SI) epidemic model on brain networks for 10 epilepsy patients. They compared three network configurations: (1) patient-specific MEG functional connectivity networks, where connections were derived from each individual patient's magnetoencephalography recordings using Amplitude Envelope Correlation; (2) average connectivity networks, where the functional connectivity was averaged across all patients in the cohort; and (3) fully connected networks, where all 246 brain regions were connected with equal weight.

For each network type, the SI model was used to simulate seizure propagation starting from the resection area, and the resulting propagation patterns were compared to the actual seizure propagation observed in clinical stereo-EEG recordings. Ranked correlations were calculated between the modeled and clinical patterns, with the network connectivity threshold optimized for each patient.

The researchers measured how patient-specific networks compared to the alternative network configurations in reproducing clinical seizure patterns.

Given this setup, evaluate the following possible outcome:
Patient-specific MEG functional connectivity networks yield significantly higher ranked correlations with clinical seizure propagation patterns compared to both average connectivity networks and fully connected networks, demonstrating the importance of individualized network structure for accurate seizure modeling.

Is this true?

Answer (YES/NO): NO